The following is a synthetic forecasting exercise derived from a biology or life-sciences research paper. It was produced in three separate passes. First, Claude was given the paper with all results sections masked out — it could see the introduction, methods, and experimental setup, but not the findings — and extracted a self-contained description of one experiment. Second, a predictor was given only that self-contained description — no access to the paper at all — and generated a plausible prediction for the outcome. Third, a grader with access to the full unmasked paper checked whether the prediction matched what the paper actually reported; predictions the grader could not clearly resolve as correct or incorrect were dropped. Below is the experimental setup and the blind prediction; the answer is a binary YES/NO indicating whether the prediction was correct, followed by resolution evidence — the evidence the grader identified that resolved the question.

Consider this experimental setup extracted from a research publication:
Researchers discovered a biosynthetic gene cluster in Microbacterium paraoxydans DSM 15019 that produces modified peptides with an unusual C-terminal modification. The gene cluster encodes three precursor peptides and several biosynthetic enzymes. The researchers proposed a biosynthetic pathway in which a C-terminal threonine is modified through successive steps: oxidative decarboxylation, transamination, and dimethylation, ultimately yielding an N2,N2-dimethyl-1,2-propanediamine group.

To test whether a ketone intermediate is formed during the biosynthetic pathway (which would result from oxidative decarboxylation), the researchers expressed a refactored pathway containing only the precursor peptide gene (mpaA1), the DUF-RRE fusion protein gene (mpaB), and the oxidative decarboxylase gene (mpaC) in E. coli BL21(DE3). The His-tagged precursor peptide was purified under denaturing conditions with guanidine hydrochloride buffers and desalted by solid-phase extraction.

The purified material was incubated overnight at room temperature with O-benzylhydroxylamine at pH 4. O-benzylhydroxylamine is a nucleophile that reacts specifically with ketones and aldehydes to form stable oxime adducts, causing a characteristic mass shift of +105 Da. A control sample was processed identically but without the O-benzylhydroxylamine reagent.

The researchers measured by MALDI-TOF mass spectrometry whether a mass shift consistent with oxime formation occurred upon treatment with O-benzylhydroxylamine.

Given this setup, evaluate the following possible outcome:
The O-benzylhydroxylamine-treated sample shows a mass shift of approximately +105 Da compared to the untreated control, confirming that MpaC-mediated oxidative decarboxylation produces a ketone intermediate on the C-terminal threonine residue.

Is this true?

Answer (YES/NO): YES